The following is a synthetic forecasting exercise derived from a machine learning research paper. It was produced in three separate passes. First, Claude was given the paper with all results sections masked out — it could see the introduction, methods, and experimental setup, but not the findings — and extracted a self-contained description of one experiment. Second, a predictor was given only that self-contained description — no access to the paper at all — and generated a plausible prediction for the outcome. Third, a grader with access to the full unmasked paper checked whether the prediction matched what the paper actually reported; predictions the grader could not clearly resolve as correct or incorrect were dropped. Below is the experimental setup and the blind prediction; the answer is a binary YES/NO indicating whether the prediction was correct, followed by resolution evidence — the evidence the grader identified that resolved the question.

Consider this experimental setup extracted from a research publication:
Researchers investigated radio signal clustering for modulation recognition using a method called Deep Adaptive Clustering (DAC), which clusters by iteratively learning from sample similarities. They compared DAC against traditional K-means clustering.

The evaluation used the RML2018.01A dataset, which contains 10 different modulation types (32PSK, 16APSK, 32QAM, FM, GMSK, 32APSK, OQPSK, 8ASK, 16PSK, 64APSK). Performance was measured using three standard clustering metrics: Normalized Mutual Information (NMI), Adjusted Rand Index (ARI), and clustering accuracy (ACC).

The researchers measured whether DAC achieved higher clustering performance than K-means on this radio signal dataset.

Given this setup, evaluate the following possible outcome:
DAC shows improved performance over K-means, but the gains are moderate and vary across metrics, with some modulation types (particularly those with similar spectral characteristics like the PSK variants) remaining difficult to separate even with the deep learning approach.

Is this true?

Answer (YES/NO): NO